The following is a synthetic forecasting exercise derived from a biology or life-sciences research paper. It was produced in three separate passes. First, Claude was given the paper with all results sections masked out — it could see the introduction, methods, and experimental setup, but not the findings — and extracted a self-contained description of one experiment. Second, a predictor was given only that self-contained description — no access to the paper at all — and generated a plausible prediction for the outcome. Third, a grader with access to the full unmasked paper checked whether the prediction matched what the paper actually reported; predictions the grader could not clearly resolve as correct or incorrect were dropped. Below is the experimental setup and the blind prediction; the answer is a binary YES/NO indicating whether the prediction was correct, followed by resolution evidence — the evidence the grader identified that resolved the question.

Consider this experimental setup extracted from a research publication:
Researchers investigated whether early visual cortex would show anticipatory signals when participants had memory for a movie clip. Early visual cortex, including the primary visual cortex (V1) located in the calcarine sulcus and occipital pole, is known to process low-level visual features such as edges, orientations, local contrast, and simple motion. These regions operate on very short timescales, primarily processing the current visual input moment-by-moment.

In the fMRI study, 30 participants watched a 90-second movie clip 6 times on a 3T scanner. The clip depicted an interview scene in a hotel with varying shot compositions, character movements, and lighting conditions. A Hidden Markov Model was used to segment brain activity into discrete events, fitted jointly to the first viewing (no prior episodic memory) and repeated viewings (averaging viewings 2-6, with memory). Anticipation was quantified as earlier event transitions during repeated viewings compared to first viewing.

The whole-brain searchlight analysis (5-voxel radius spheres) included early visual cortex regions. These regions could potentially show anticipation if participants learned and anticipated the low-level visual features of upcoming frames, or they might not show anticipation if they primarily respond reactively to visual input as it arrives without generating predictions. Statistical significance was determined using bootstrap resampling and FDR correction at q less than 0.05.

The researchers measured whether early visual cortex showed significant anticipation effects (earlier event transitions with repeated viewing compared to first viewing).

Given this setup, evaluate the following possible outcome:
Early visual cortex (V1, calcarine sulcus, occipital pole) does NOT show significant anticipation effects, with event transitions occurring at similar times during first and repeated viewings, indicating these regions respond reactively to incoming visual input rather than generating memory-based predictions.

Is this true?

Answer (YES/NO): YES